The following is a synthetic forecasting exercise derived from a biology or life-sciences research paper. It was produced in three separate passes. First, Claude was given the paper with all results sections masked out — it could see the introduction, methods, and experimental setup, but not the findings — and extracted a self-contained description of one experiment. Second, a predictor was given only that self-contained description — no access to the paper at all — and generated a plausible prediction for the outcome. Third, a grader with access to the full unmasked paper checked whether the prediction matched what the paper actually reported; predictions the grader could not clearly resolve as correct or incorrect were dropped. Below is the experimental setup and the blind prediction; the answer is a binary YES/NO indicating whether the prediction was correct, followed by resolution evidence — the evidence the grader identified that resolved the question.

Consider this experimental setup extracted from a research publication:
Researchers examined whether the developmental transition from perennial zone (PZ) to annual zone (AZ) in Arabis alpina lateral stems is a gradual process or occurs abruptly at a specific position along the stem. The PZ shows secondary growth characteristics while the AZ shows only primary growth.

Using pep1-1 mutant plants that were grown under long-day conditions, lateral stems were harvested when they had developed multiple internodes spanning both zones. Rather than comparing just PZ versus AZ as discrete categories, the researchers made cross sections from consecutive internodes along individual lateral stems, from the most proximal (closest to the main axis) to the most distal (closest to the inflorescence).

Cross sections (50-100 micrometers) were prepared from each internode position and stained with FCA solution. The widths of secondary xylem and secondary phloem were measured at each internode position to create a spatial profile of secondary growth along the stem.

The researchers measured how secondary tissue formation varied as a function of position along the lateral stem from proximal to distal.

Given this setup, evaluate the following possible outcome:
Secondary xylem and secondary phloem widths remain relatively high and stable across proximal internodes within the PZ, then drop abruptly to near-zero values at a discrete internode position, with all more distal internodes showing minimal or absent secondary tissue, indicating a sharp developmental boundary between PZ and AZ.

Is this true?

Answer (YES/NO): NO